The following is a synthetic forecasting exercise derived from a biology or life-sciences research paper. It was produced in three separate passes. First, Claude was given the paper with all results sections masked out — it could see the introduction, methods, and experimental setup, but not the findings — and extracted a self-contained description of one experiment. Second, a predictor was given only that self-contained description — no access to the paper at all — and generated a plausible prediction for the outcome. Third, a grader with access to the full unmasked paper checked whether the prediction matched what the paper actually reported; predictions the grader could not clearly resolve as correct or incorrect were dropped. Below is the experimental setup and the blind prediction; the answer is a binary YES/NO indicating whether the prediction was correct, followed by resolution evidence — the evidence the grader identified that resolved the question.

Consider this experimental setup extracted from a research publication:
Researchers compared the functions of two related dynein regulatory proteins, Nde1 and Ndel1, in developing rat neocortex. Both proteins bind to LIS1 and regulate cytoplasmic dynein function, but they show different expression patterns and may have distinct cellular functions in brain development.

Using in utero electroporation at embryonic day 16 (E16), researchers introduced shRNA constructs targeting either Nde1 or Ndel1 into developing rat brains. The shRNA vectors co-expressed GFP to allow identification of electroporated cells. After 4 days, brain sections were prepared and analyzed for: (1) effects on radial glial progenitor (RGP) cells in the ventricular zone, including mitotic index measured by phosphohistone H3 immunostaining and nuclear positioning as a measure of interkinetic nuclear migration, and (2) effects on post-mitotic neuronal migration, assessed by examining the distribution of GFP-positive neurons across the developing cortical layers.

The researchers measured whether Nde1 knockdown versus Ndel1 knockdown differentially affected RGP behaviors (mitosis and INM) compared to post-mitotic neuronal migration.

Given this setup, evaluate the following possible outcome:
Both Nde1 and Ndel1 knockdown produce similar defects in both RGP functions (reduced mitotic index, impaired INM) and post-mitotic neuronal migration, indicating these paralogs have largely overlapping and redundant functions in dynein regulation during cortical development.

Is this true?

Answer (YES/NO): NO